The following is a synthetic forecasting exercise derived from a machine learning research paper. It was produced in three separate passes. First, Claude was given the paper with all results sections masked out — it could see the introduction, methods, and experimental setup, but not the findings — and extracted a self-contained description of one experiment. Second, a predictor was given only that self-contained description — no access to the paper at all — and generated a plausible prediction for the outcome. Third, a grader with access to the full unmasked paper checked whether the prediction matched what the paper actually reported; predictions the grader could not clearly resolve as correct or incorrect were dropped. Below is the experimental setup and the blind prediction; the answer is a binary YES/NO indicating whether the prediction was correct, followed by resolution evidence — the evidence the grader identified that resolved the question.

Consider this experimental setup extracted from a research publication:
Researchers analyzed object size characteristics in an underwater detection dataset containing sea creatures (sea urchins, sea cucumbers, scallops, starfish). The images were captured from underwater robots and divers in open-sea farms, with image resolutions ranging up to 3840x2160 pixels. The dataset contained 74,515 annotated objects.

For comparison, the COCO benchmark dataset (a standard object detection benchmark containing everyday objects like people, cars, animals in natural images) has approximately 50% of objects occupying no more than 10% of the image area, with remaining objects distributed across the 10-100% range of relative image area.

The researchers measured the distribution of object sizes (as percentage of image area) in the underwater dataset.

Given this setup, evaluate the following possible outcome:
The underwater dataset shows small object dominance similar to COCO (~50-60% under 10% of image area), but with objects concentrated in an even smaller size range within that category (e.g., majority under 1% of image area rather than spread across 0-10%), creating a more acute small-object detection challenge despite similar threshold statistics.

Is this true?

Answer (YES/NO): NO